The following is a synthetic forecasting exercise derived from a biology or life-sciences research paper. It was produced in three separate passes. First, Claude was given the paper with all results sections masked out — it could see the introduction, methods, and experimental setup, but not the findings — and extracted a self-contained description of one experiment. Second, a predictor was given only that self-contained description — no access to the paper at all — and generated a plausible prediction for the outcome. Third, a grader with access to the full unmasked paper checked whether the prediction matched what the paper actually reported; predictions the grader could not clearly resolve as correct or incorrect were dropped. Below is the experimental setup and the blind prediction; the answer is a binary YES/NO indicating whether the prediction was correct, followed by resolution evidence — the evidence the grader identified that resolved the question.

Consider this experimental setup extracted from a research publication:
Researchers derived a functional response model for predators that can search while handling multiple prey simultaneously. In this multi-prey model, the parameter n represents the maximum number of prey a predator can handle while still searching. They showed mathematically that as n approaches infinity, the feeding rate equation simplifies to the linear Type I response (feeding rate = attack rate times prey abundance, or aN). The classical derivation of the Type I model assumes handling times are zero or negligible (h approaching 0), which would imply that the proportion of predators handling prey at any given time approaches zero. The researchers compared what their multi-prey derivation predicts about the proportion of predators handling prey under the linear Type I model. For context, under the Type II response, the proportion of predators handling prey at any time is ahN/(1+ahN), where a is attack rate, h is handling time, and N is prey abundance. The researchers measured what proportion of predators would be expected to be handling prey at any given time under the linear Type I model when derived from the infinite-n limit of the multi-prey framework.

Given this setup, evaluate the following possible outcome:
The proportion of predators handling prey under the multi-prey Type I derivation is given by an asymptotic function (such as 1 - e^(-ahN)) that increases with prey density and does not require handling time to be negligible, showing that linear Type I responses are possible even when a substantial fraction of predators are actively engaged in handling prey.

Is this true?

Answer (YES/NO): NO